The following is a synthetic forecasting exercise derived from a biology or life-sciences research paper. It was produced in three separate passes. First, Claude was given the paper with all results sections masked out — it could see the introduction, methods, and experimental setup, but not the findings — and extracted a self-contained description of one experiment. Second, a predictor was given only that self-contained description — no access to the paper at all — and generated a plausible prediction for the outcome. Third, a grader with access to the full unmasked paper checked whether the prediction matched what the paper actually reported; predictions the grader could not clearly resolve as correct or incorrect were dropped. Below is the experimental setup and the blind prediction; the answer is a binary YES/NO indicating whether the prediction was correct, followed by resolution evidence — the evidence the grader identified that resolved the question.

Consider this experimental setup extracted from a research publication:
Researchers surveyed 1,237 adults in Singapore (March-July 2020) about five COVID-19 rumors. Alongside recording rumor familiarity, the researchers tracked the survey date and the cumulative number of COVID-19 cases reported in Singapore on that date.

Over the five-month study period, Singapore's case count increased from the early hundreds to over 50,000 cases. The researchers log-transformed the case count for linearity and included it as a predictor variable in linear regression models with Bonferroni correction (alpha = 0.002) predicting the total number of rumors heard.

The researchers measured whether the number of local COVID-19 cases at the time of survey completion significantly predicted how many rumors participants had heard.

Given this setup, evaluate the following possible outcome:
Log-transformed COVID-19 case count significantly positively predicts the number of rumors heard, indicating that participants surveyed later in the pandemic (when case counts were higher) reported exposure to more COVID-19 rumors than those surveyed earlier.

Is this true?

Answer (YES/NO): NO